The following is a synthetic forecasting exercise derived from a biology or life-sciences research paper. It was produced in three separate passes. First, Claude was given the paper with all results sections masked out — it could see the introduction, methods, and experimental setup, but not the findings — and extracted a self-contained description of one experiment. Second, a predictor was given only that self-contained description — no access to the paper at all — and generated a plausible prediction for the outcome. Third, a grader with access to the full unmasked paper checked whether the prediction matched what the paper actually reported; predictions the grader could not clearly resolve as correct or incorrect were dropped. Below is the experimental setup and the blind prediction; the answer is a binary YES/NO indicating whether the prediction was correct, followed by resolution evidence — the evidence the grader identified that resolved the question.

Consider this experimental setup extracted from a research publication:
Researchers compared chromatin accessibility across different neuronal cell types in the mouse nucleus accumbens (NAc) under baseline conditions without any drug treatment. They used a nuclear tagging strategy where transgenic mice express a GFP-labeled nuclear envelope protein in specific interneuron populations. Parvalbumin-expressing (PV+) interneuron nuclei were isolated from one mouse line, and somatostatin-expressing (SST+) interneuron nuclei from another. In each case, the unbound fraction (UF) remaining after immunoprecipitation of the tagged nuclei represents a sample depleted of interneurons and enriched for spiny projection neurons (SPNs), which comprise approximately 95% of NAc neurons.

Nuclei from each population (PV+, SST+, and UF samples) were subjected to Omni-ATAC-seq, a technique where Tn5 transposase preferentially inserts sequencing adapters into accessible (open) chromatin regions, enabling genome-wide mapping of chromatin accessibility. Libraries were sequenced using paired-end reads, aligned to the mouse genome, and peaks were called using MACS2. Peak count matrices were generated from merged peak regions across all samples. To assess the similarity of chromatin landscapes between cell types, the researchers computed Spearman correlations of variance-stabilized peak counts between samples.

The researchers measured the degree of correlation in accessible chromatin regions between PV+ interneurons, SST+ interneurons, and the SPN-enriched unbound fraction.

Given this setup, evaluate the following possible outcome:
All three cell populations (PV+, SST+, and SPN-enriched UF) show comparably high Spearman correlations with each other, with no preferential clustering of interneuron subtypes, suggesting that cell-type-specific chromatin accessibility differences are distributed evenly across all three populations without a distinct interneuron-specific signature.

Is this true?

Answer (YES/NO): NO